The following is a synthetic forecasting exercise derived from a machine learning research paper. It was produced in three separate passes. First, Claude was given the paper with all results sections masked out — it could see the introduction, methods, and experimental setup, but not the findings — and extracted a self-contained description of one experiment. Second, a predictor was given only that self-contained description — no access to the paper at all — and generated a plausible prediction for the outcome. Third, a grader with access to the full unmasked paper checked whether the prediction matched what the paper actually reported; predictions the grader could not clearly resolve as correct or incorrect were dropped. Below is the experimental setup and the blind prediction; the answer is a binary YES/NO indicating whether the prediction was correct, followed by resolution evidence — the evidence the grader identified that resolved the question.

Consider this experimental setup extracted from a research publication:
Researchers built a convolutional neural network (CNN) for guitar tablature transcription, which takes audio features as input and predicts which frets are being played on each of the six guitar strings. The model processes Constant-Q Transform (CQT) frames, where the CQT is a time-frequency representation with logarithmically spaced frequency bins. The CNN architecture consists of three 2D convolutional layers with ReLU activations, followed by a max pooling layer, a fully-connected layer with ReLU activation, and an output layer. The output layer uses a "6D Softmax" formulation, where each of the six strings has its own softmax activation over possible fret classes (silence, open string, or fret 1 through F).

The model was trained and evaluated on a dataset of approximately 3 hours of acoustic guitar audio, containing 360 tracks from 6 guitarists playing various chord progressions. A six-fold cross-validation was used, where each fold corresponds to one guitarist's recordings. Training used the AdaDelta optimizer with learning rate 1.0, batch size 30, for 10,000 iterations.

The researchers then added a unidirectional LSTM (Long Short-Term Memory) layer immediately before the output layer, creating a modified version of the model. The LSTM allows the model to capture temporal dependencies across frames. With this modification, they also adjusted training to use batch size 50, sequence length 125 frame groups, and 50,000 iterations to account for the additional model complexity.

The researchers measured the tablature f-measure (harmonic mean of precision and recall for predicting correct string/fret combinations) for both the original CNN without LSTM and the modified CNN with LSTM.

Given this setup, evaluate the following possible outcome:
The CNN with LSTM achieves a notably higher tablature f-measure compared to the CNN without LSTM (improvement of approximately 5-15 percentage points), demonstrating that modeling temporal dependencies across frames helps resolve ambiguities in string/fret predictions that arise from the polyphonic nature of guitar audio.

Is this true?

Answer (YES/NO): NO